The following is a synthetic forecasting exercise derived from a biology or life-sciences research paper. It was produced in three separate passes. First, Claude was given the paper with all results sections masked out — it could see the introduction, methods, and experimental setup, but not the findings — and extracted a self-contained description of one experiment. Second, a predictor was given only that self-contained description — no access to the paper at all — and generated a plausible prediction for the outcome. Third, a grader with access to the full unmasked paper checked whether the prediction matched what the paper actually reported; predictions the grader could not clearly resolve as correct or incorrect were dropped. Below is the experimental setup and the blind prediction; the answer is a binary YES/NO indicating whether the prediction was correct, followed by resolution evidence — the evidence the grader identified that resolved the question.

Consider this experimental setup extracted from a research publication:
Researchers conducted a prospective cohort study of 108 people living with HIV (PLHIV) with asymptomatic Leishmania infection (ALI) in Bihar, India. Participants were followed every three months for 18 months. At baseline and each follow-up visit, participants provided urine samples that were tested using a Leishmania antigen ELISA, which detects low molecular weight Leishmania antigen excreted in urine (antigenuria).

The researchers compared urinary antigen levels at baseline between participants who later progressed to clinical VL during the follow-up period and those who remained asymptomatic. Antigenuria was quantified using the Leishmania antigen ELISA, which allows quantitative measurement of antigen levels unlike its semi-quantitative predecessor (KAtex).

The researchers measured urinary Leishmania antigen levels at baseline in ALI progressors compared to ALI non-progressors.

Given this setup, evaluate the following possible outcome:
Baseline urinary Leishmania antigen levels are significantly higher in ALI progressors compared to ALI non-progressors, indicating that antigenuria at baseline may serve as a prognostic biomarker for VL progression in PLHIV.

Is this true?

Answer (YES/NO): YES